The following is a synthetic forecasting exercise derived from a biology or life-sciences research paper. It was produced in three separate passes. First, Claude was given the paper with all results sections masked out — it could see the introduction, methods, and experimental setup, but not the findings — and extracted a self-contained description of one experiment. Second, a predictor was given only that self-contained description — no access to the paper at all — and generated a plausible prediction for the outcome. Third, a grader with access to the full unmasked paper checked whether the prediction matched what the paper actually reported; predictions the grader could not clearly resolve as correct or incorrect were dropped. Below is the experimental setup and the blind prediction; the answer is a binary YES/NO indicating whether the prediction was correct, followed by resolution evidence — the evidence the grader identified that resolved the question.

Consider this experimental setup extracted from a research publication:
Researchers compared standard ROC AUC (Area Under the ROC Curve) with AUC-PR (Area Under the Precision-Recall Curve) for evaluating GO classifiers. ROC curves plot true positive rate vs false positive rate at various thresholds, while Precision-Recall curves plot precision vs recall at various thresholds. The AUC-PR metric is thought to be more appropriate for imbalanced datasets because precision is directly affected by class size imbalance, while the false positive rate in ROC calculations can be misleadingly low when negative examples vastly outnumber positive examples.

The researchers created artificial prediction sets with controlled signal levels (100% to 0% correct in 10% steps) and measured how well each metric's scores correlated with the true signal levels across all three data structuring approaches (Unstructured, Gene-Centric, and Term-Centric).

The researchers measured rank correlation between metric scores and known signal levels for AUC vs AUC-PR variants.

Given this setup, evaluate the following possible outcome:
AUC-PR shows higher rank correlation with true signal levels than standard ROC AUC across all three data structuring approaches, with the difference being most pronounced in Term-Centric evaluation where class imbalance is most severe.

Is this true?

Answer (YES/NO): NO